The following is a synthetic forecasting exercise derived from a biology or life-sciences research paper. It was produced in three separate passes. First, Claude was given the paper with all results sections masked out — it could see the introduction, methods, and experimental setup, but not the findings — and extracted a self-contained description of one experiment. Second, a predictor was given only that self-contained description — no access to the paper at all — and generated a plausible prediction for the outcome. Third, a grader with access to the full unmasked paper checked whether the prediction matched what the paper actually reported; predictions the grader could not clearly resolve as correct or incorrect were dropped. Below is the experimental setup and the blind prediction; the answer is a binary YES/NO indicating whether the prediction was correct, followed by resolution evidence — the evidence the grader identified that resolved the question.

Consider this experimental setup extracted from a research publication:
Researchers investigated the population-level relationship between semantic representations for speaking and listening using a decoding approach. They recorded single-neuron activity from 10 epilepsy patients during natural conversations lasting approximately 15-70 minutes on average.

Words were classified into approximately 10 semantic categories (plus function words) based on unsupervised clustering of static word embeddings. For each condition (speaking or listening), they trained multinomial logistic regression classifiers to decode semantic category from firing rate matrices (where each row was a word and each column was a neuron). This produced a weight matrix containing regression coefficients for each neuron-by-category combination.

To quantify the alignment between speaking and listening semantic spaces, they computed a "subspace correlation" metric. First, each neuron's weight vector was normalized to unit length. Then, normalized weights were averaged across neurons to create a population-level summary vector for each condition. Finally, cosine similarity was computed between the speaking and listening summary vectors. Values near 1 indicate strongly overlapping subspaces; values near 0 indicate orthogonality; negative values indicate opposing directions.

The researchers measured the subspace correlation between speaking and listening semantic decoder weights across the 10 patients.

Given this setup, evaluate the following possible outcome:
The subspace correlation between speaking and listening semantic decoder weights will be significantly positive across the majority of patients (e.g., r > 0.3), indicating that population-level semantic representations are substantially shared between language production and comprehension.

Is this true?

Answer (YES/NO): YES